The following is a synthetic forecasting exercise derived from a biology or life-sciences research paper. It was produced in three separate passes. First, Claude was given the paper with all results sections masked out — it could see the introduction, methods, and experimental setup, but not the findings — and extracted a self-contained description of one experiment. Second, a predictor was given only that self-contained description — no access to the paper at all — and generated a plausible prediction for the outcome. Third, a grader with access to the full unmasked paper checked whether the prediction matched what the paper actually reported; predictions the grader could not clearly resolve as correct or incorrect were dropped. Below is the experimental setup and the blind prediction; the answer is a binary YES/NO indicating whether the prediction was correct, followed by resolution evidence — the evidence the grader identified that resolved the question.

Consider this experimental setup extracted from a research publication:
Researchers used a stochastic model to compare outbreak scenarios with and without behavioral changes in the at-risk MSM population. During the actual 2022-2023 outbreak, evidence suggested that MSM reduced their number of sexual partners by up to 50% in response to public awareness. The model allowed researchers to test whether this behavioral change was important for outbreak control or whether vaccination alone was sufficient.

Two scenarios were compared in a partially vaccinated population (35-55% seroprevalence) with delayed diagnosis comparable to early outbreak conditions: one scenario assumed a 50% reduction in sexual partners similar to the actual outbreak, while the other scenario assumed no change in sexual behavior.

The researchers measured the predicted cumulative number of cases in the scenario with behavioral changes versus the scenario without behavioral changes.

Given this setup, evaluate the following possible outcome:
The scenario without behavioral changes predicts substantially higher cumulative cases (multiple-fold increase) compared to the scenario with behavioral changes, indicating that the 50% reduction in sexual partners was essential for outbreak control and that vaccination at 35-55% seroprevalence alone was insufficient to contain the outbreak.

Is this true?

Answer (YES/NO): NO